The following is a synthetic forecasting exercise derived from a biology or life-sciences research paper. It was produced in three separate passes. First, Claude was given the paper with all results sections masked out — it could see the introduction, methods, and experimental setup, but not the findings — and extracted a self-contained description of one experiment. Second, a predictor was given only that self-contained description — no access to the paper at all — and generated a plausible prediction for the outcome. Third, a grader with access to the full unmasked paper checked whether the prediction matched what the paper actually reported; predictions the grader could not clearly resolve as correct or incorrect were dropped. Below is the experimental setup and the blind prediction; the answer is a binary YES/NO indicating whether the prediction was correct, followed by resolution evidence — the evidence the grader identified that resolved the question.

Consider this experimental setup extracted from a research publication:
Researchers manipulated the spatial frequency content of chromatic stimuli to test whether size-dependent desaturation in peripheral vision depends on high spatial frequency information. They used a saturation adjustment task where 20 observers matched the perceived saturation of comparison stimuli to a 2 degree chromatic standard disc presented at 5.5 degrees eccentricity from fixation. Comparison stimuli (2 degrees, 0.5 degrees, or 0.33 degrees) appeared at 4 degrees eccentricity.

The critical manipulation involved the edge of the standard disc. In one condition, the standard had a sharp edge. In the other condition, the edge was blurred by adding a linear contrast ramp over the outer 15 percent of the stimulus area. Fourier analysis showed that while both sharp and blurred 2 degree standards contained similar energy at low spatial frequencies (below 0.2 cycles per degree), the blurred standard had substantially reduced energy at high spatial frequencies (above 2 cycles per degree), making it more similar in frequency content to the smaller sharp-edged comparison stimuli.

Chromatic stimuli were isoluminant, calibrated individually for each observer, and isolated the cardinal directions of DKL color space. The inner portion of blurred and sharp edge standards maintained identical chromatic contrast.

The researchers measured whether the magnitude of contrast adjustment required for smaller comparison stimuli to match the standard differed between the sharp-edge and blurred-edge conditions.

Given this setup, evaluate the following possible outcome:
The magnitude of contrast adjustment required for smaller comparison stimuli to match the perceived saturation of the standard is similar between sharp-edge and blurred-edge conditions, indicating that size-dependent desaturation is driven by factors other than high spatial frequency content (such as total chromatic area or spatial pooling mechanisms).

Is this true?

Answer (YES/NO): NO